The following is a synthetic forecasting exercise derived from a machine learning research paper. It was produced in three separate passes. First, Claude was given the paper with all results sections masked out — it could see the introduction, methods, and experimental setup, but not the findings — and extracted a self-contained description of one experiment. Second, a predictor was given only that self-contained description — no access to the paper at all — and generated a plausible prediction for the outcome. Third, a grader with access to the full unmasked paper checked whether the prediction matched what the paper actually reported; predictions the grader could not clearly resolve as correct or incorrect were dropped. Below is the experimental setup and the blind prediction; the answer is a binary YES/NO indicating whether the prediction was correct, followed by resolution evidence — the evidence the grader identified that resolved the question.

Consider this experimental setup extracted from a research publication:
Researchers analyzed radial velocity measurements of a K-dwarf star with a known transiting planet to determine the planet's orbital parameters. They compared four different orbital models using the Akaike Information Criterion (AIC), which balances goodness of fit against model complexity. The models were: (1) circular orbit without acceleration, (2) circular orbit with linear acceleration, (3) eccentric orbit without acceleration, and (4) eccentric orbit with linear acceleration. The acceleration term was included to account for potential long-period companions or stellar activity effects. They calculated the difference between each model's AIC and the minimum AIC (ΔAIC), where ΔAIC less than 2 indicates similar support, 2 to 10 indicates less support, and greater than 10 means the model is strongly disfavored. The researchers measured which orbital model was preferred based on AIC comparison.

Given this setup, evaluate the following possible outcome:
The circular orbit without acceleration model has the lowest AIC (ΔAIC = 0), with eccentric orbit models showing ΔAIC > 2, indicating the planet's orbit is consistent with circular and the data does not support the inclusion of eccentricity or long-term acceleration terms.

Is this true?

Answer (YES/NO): NO